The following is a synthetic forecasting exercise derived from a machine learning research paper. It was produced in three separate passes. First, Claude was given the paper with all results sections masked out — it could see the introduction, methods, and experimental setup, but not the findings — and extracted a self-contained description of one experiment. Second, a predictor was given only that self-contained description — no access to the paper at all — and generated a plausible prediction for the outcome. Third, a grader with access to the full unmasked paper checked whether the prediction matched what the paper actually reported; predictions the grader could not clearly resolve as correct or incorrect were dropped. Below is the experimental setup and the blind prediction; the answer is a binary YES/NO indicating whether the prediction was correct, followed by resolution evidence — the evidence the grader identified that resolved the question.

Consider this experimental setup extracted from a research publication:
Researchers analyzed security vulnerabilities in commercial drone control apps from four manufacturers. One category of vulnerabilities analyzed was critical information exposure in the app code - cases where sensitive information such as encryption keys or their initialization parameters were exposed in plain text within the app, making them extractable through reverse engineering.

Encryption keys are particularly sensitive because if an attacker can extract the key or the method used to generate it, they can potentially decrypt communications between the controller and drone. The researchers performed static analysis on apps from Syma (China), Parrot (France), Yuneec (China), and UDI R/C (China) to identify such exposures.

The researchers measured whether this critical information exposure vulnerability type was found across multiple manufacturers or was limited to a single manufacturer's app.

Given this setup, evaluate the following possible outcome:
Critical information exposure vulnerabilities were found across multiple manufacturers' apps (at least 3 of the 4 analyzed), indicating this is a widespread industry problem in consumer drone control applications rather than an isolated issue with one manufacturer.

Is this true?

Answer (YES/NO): NO